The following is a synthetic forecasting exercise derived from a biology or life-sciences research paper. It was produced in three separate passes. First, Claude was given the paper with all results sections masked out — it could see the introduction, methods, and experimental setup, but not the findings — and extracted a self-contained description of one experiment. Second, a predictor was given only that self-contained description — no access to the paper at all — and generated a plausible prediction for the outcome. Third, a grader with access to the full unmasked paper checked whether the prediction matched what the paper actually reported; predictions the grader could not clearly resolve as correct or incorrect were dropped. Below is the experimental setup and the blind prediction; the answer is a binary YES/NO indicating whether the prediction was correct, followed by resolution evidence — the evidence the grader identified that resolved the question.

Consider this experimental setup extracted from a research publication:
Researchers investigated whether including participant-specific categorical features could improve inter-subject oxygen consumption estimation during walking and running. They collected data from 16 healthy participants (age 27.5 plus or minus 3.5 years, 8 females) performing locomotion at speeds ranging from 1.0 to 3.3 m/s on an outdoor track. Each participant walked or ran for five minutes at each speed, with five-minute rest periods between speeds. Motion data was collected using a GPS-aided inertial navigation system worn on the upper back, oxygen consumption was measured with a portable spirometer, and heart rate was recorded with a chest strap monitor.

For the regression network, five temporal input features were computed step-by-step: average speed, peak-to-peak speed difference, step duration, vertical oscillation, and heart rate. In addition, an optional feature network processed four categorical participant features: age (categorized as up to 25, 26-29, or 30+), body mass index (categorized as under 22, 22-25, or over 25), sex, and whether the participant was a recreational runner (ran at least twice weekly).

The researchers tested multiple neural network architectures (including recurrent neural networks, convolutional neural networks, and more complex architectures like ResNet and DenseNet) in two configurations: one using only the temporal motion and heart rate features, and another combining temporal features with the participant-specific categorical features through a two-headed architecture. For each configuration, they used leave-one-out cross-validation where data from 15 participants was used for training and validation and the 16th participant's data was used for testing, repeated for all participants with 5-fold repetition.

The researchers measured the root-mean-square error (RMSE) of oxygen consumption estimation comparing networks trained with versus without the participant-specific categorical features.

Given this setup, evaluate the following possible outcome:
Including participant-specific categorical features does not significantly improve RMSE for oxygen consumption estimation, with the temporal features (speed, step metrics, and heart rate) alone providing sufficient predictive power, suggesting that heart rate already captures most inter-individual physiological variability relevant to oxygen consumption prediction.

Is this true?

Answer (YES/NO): NO